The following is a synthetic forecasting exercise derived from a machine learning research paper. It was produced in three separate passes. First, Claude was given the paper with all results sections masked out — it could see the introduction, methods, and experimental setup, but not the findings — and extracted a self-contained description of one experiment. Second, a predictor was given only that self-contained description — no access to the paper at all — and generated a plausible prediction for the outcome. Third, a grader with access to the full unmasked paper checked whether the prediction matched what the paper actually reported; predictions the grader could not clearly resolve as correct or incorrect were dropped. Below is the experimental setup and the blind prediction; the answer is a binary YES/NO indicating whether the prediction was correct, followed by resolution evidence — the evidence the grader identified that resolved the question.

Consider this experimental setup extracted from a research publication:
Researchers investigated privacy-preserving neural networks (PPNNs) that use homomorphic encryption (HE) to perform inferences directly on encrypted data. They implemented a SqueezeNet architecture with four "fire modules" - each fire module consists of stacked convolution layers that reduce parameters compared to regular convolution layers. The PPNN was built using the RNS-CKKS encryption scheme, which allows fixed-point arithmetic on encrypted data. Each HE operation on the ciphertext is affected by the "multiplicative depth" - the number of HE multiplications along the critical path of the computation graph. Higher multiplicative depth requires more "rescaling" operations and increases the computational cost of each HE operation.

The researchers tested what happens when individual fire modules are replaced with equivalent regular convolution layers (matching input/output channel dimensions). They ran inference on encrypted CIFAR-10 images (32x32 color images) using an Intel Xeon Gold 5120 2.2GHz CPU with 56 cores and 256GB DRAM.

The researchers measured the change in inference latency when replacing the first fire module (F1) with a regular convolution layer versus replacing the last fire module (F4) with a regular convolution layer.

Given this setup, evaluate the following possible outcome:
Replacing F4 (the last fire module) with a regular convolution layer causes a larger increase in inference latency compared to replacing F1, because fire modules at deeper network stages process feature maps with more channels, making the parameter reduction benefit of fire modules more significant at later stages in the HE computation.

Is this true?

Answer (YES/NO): NO